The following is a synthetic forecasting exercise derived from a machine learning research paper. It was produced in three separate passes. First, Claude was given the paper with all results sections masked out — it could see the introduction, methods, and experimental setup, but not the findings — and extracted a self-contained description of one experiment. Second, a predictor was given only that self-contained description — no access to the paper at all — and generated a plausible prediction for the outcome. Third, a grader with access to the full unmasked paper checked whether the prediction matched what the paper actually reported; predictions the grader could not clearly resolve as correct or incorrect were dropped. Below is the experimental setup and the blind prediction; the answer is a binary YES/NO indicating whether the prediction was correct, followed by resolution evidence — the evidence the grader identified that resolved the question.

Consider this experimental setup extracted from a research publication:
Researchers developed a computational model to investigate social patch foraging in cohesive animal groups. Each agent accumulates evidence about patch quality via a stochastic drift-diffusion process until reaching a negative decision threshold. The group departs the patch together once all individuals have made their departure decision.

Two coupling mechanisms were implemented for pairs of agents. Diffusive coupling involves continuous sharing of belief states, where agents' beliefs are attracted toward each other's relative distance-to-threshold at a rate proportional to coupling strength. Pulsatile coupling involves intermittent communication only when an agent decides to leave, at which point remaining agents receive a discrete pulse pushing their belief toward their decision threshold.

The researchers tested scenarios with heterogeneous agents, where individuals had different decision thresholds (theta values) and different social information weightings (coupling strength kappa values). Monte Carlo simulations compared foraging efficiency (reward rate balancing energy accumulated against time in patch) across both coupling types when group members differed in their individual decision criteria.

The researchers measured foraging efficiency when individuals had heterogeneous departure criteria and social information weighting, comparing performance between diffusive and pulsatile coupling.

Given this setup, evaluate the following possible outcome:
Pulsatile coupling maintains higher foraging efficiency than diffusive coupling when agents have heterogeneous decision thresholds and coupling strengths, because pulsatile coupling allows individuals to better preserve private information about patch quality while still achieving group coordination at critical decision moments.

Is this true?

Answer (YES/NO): NO